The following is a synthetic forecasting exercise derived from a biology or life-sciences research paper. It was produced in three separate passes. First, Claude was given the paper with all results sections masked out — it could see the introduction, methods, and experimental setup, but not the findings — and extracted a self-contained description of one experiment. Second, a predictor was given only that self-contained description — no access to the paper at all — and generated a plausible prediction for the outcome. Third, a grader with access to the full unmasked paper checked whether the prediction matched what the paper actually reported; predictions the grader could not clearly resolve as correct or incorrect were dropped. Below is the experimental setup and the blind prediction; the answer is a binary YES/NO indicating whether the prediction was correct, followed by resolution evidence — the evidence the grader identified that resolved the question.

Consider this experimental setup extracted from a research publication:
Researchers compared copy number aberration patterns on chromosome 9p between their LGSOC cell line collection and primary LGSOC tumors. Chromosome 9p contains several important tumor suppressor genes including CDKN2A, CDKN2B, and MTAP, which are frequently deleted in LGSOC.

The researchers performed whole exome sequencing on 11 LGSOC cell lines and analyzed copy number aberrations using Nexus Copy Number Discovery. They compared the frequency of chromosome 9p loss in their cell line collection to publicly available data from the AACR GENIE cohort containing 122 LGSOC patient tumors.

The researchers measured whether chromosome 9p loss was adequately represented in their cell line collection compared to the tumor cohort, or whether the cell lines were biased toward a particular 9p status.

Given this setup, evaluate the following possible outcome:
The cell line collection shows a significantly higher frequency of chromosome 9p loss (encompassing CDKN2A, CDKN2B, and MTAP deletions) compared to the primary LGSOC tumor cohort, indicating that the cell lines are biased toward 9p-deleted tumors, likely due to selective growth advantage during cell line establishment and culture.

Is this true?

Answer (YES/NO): YES